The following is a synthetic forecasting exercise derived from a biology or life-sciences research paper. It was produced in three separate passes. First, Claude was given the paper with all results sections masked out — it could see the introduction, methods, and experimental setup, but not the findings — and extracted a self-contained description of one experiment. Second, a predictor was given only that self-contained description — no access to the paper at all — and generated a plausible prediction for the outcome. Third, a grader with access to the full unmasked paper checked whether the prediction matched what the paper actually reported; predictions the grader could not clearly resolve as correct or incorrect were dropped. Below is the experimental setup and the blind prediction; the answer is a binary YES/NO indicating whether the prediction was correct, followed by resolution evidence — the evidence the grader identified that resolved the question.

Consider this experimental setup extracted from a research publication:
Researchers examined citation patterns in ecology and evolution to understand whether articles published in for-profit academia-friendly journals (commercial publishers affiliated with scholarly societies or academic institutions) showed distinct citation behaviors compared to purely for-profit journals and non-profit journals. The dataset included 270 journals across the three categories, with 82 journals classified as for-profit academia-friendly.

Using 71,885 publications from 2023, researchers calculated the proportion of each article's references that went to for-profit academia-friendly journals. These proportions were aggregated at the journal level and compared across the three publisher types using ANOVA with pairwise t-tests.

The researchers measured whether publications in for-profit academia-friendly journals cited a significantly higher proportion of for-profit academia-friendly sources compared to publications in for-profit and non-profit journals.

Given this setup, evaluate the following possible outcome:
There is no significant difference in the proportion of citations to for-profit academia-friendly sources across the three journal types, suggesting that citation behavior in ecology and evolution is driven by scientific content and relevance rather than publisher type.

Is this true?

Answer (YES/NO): NO